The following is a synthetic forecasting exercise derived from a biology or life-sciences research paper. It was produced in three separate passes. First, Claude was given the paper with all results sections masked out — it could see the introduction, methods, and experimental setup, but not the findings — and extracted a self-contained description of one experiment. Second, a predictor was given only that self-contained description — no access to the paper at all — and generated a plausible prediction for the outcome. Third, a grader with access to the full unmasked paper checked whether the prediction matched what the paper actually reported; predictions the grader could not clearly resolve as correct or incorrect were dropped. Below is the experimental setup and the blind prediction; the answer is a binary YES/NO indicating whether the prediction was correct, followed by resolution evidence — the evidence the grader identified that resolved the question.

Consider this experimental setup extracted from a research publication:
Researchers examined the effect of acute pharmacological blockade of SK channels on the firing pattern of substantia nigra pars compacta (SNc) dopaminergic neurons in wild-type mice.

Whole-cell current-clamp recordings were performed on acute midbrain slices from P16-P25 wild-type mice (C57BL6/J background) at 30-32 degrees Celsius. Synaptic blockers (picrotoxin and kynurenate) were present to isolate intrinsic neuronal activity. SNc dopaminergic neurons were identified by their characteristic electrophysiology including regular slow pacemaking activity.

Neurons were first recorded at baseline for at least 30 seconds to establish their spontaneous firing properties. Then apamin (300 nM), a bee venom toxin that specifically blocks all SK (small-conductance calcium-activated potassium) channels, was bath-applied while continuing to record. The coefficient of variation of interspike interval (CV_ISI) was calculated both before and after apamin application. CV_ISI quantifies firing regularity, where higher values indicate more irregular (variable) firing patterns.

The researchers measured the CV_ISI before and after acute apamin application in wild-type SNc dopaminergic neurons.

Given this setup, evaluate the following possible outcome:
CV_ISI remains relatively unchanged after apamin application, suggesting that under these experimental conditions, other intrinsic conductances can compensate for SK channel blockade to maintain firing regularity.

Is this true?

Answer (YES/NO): NO